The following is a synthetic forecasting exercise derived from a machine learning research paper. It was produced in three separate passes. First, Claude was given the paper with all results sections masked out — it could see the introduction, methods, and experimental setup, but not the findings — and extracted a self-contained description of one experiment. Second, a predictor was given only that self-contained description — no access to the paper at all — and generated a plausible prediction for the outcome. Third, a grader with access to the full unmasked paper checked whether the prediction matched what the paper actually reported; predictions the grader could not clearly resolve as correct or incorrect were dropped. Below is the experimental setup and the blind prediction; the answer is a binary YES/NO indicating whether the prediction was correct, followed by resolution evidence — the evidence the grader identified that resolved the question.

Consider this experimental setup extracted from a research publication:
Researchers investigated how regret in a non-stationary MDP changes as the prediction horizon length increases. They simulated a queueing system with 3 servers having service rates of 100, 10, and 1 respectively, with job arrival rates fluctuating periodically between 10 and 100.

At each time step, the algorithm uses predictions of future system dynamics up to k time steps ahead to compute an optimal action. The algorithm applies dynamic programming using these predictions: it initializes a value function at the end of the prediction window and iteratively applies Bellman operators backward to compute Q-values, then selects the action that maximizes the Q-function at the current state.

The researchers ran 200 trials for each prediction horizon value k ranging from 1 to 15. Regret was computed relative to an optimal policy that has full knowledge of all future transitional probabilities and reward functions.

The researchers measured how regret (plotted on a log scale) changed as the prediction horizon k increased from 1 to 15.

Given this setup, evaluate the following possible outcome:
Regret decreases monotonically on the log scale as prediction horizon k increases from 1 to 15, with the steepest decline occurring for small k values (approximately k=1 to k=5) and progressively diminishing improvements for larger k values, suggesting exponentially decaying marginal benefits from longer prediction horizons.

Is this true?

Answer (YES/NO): NO